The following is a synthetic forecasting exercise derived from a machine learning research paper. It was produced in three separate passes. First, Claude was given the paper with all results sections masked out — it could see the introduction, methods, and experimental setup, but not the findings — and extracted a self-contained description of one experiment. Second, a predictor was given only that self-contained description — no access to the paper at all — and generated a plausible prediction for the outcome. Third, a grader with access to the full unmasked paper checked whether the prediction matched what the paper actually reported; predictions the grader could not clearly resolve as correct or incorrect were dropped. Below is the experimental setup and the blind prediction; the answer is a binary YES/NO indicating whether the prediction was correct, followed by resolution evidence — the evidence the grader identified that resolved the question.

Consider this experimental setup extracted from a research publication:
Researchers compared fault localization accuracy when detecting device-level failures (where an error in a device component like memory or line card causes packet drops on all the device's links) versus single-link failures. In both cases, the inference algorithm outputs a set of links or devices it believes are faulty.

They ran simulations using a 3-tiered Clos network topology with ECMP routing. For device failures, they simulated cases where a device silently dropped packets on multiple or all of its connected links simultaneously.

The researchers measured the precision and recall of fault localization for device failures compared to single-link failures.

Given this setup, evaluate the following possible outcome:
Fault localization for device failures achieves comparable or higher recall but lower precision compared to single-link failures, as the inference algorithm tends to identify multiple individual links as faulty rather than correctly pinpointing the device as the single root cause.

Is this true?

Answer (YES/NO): YES